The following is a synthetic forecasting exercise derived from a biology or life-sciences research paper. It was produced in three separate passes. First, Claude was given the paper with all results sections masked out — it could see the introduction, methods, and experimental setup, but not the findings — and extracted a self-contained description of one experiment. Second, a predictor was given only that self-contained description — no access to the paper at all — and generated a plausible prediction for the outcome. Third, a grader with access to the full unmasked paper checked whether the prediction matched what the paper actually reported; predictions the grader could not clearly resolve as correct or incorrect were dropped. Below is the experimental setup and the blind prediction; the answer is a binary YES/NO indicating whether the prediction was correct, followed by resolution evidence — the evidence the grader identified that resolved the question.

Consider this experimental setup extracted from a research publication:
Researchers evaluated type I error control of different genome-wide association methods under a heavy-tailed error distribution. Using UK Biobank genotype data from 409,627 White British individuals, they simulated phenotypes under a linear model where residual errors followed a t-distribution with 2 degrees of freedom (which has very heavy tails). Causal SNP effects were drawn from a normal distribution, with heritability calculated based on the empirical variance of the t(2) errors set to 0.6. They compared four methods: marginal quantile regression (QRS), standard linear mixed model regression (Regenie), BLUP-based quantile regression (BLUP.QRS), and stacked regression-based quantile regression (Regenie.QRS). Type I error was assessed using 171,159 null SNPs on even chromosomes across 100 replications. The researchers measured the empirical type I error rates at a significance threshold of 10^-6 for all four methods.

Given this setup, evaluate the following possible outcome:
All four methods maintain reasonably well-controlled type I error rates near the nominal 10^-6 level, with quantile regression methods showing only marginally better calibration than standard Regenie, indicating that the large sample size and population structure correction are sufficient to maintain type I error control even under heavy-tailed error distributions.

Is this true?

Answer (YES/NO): NO